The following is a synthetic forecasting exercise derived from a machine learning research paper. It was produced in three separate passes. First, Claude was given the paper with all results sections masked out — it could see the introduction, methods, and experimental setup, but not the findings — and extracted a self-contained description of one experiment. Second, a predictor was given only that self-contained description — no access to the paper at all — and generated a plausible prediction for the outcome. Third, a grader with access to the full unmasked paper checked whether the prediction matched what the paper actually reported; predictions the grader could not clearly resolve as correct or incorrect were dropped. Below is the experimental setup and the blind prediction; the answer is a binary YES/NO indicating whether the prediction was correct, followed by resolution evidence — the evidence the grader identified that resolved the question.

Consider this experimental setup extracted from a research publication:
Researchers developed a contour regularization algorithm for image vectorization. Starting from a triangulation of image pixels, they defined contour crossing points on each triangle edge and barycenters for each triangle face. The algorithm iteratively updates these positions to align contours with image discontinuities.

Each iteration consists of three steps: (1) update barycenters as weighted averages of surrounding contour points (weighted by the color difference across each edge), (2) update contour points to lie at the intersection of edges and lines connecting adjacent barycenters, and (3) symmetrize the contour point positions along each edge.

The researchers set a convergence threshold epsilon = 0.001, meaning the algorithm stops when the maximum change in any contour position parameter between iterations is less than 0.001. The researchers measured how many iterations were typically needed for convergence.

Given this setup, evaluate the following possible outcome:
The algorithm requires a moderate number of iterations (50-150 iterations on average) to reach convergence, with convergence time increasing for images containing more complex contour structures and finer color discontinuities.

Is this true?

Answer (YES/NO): NO